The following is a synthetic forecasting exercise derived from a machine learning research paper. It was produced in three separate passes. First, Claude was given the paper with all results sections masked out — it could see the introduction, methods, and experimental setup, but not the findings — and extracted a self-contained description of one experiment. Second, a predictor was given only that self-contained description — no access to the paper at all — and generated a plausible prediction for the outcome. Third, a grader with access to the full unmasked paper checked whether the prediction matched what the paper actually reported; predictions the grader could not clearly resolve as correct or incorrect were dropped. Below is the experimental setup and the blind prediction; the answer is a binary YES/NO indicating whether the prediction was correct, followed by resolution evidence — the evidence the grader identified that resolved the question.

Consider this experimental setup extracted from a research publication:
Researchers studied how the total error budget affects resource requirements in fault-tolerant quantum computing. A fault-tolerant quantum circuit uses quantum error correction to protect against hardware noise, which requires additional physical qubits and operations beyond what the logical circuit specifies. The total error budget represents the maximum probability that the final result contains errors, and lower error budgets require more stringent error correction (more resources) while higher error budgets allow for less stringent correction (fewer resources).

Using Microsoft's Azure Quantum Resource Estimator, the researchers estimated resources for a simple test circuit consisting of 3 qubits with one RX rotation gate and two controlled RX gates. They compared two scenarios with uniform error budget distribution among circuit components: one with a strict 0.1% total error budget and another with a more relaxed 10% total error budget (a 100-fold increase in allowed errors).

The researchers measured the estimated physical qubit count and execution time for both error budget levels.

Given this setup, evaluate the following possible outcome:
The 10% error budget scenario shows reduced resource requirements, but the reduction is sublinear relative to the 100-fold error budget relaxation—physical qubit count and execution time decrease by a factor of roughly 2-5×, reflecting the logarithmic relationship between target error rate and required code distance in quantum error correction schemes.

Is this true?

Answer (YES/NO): YES